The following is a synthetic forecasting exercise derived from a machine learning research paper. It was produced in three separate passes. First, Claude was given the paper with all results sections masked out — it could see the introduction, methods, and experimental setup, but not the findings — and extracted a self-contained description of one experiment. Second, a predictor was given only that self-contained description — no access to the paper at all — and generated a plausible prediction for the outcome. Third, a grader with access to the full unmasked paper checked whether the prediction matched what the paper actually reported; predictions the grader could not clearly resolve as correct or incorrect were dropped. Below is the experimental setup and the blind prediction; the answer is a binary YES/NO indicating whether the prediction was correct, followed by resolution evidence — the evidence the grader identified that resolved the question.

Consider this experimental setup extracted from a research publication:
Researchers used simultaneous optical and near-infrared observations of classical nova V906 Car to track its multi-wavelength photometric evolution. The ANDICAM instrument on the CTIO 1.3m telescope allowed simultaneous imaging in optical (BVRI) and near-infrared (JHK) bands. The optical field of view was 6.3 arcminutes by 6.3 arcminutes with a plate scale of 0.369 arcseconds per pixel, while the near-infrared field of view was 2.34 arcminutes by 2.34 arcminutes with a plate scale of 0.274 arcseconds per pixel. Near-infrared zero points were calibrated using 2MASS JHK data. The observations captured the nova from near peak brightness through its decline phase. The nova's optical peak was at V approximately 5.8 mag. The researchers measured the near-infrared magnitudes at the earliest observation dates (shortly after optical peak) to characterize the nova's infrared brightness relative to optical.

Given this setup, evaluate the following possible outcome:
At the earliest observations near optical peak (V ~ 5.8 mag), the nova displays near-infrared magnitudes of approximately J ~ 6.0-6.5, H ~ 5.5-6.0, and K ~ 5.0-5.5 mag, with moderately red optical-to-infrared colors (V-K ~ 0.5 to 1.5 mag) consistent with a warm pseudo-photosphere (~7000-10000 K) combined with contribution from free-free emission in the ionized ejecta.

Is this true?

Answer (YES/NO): NO